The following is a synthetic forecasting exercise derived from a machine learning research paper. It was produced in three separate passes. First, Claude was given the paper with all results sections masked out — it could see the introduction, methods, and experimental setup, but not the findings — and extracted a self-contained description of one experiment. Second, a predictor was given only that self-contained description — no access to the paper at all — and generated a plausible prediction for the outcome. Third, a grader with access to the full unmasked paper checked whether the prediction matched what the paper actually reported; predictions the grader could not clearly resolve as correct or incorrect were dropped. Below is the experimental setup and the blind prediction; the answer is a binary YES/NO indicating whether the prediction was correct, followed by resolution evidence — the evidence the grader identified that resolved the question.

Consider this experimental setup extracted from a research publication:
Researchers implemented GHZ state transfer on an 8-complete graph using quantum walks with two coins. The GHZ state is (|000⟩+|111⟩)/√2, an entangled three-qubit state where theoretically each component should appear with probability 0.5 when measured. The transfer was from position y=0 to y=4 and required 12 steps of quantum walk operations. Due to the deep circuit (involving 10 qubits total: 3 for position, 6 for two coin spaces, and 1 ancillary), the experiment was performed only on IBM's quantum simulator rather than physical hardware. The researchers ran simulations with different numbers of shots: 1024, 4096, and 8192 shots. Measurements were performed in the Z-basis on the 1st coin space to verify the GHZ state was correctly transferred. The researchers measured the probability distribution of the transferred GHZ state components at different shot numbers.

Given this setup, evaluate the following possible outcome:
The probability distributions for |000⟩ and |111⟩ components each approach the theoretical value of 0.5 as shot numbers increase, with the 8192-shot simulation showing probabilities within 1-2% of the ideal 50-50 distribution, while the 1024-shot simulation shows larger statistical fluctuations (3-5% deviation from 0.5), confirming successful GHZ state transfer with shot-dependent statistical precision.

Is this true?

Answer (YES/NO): NO